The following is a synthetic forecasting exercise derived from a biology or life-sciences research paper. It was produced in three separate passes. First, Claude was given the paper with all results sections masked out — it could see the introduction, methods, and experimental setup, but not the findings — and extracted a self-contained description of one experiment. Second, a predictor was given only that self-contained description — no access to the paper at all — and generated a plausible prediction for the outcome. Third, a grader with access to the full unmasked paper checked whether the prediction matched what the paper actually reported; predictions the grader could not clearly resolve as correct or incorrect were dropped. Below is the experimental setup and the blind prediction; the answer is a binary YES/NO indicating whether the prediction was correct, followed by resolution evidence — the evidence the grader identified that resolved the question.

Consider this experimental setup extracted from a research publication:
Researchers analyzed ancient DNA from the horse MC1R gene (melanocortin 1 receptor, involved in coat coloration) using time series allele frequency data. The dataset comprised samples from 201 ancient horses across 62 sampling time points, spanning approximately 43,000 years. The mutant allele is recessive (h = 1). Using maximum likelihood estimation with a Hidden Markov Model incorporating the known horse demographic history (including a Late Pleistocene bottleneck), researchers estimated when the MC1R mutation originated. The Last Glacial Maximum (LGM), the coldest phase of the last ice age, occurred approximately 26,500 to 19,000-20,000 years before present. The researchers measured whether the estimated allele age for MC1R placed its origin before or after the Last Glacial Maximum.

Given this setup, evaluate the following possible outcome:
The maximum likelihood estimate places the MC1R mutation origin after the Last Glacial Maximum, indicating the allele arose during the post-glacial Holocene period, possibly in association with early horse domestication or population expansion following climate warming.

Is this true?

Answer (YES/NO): NO